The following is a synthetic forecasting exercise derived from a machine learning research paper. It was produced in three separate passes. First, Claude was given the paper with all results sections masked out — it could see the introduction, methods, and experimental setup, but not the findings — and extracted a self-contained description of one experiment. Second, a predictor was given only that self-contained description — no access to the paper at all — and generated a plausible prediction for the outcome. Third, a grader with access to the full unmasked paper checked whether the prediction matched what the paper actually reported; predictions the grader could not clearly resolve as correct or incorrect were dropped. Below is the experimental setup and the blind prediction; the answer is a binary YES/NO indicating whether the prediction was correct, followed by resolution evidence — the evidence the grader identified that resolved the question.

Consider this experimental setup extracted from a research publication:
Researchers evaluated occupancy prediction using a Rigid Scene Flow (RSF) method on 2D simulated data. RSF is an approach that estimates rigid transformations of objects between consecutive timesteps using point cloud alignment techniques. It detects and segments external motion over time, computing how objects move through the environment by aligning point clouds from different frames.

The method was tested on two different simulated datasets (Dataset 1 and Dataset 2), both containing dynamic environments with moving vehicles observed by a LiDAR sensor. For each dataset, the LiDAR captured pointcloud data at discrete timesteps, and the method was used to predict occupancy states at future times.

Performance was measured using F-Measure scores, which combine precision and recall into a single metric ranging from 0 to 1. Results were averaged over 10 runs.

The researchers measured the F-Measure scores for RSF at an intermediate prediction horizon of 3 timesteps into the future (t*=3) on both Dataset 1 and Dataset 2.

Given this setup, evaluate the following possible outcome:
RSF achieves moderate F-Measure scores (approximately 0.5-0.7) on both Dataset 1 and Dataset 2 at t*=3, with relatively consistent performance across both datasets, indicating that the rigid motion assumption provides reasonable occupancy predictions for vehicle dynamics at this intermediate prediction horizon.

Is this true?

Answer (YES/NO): YES